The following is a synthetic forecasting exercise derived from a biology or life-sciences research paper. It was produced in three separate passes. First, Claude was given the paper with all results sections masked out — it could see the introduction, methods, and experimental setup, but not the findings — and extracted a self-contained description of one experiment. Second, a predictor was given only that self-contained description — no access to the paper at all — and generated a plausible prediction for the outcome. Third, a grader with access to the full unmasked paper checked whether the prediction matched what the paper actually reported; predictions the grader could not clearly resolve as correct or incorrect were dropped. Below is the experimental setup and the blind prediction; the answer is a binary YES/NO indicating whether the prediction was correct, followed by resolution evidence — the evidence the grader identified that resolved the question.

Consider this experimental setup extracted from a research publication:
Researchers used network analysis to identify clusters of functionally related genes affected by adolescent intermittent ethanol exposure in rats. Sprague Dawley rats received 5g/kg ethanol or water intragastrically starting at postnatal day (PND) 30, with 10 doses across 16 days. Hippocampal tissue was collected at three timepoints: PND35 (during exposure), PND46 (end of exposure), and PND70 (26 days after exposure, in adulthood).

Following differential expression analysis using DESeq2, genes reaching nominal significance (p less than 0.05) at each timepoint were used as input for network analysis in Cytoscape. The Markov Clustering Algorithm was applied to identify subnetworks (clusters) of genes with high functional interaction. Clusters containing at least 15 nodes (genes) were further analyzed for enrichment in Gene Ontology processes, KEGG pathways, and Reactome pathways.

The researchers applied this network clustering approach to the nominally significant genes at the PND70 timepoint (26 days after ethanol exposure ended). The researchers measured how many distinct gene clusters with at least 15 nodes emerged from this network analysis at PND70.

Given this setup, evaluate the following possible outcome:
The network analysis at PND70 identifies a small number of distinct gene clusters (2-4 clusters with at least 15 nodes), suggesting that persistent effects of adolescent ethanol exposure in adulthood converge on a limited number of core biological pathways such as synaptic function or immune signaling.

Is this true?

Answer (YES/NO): YES